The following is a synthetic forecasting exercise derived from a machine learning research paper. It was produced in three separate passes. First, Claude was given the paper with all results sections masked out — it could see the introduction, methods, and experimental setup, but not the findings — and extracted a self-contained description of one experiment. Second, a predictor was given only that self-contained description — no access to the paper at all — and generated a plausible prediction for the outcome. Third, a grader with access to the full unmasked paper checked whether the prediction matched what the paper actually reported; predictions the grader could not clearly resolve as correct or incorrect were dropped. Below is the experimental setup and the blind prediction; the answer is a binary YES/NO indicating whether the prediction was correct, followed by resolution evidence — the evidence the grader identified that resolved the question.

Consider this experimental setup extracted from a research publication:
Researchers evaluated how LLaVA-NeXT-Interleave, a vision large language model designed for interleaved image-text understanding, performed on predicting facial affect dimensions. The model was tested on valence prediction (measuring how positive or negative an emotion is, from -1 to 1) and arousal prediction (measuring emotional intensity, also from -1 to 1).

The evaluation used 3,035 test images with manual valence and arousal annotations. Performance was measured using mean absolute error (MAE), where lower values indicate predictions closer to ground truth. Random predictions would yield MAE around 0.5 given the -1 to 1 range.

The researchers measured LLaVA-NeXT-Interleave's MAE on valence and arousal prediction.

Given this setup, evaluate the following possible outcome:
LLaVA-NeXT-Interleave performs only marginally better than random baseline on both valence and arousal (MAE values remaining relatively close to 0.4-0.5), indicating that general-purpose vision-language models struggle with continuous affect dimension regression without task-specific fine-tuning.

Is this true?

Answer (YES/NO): NO